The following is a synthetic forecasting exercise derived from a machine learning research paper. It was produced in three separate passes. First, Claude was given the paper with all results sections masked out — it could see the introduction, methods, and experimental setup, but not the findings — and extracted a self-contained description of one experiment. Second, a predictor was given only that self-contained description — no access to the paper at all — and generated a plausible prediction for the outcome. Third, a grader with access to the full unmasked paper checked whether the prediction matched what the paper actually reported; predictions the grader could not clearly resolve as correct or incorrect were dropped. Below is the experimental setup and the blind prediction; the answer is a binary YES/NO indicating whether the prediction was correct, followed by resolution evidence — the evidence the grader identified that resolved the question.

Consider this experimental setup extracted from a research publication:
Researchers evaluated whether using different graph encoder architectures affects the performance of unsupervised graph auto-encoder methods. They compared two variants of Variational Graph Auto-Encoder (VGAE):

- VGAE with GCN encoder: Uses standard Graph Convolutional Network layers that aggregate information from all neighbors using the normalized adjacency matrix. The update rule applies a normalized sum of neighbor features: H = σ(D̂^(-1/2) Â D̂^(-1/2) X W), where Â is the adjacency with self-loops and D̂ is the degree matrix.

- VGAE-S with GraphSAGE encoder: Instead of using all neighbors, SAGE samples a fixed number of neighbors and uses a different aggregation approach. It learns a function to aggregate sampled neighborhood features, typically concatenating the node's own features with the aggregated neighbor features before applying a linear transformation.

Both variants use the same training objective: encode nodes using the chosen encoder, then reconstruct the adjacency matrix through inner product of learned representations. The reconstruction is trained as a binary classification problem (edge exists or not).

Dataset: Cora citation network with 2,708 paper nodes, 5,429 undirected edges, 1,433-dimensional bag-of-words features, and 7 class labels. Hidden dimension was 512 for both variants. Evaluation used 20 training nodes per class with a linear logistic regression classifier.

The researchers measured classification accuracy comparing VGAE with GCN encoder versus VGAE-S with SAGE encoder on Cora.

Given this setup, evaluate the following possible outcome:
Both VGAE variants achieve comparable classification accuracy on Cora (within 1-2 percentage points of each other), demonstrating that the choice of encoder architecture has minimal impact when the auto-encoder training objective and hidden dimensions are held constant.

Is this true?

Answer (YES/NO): YES